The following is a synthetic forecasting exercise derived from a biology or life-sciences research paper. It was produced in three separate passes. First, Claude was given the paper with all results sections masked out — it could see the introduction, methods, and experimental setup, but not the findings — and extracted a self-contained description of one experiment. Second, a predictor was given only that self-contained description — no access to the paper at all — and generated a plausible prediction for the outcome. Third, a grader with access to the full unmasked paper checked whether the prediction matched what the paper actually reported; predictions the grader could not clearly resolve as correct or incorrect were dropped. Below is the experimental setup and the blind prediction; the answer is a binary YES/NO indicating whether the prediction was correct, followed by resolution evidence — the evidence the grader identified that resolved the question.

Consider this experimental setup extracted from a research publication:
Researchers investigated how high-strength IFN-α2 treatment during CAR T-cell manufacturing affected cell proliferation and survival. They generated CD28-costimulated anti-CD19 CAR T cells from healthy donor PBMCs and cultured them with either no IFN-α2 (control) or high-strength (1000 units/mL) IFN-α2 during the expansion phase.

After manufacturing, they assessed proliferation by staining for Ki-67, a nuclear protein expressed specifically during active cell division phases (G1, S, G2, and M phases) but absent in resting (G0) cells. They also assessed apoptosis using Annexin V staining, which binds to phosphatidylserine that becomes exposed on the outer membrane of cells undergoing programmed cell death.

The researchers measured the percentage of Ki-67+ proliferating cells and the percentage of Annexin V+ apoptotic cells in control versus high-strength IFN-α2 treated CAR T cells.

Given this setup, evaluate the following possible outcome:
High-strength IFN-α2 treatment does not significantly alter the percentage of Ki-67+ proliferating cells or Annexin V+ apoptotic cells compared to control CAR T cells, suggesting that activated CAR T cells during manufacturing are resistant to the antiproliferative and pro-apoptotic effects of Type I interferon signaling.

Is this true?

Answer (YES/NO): NO